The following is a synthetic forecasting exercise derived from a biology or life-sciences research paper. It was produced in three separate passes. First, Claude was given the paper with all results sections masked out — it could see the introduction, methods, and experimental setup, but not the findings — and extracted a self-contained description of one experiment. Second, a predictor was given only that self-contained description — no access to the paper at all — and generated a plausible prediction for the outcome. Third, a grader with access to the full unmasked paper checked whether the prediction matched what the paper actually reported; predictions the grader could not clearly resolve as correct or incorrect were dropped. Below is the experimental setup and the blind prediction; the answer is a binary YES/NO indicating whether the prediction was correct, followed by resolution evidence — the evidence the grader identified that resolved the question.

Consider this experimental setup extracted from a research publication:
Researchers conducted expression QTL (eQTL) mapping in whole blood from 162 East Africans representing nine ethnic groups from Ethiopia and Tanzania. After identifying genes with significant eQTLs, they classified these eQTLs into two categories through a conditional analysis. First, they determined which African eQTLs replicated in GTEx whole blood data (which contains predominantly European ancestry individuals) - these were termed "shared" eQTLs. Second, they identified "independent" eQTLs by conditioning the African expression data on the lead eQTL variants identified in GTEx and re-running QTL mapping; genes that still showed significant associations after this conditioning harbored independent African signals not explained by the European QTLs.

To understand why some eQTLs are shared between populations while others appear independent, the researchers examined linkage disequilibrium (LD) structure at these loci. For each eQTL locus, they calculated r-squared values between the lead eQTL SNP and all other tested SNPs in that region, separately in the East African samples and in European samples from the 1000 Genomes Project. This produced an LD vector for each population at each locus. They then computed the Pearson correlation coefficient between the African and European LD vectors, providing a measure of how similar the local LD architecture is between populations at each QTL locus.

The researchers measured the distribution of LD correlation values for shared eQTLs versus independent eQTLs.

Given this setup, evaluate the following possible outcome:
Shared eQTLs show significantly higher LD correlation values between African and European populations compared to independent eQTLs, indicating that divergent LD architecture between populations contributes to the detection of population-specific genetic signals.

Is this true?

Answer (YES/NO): NO